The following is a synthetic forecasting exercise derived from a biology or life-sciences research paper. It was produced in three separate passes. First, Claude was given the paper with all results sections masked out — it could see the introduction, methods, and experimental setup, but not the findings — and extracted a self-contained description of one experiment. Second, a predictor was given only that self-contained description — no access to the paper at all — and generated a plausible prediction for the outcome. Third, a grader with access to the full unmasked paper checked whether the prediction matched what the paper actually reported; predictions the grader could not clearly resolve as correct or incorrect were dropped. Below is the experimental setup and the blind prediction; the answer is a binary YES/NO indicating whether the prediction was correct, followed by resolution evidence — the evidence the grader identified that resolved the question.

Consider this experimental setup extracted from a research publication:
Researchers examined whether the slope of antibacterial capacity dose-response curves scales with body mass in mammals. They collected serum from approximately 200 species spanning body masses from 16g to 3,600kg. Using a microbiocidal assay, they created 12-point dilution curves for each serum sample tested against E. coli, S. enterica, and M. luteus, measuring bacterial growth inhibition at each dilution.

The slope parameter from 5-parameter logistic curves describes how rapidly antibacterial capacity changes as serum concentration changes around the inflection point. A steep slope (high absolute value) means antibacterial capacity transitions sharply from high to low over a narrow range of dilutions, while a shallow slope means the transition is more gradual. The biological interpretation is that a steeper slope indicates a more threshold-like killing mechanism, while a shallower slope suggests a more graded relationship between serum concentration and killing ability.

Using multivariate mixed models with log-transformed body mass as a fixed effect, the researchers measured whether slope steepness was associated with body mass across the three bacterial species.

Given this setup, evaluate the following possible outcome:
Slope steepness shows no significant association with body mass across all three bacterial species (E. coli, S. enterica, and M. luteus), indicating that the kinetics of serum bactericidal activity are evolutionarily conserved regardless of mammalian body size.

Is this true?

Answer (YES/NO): NO